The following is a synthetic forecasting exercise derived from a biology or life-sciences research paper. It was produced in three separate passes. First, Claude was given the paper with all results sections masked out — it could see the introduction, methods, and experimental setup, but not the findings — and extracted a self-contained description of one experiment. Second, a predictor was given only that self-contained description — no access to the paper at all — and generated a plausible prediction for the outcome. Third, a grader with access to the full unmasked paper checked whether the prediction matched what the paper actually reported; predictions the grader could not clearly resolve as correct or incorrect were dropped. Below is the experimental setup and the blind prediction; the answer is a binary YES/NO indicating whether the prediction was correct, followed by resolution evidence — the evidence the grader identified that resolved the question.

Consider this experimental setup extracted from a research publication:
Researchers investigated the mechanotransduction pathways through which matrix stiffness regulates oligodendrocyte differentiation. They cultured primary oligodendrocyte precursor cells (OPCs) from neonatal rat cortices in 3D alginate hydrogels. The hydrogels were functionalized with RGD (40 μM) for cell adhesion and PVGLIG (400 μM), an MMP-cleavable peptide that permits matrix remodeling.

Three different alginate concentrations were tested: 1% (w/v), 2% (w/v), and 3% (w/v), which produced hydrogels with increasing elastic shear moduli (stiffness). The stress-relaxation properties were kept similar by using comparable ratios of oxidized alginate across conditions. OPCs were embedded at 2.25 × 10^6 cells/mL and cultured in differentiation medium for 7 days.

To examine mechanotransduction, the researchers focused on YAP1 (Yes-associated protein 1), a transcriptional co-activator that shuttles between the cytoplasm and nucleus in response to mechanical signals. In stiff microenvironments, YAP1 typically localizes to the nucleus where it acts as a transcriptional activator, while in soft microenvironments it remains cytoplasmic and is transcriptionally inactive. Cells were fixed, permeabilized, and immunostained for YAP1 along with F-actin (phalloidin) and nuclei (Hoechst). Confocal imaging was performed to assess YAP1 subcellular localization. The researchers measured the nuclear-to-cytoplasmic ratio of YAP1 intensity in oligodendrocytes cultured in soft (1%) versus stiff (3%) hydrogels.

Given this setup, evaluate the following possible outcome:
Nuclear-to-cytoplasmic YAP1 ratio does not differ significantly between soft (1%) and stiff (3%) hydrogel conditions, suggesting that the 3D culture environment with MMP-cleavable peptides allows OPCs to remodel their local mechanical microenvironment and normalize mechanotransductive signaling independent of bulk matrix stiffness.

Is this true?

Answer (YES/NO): NO